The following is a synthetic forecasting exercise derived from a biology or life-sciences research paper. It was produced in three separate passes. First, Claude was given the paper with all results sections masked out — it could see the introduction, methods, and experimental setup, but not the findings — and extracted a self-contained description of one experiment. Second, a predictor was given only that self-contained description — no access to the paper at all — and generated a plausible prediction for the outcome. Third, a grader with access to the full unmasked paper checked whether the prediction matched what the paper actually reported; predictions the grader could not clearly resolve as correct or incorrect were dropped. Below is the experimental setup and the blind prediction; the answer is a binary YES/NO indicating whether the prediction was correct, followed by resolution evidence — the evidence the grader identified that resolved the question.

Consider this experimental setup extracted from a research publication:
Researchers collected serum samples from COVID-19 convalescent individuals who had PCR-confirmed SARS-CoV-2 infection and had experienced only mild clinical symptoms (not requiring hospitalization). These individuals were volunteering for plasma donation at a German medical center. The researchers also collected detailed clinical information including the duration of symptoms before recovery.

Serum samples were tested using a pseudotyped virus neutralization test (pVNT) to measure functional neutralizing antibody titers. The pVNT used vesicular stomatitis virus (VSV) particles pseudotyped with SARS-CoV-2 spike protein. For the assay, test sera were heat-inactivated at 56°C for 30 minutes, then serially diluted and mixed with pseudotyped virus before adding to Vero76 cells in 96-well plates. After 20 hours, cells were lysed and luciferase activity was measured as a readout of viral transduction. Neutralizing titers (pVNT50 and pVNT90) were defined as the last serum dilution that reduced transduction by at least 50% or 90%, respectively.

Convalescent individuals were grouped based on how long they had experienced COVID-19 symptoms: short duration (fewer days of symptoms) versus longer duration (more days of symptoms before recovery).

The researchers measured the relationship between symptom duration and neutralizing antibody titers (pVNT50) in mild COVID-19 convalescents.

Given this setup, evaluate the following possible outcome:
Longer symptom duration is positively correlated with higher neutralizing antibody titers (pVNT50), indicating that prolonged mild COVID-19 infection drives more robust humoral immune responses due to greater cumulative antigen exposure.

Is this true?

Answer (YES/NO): YES